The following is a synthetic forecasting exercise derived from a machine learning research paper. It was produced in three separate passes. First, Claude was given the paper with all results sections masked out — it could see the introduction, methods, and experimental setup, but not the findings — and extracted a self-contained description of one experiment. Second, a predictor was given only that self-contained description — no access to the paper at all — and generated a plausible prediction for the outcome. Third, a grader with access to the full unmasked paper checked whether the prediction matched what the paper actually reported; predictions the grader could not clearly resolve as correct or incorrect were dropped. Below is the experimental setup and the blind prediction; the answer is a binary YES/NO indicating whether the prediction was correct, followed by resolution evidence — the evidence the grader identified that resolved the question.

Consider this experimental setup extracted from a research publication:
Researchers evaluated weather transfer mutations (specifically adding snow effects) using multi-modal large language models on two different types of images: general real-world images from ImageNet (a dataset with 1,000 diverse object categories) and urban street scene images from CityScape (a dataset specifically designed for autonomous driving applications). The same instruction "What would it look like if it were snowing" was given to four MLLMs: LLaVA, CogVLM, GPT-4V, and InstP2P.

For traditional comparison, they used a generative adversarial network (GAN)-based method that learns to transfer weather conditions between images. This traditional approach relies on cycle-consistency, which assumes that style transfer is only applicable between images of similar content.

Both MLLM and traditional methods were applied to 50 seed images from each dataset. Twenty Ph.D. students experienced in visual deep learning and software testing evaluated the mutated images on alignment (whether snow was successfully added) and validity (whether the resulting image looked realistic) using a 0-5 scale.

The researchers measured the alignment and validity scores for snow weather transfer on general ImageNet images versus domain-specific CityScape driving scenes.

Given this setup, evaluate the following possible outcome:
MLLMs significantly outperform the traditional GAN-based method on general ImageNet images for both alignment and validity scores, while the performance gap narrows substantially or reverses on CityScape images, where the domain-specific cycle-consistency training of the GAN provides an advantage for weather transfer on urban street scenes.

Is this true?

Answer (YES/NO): YES